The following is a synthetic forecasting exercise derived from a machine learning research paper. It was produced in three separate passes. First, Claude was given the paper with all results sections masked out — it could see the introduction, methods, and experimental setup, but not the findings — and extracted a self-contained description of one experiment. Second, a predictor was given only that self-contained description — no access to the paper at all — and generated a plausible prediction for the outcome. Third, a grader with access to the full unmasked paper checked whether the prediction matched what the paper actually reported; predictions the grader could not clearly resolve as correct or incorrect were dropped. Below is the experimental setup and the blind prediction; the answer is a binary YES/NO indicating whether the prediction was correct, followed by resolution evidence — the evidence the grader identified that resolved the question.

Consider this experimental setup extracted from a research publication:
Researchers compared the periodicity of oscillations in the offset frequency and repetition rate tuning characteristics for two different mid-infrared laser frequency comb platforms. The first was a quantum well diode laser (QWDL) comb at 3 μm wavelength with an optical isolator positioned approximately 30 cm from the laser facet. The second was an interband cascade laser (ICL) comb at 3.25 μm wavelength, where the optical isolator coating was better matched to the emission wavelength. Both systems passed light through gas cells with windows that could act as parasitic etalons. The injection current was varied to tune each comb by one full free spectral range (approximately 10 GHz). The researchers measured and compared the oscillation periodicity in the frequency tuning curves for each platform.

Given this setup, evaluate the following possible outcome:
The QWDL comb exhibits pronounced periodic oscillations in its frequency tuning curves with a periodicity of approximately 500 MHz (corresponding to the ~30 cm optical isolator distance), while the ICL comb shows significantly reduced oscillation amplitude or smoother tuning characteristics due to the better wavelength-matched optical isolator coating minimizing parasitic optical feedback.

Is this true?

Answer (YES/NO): YES